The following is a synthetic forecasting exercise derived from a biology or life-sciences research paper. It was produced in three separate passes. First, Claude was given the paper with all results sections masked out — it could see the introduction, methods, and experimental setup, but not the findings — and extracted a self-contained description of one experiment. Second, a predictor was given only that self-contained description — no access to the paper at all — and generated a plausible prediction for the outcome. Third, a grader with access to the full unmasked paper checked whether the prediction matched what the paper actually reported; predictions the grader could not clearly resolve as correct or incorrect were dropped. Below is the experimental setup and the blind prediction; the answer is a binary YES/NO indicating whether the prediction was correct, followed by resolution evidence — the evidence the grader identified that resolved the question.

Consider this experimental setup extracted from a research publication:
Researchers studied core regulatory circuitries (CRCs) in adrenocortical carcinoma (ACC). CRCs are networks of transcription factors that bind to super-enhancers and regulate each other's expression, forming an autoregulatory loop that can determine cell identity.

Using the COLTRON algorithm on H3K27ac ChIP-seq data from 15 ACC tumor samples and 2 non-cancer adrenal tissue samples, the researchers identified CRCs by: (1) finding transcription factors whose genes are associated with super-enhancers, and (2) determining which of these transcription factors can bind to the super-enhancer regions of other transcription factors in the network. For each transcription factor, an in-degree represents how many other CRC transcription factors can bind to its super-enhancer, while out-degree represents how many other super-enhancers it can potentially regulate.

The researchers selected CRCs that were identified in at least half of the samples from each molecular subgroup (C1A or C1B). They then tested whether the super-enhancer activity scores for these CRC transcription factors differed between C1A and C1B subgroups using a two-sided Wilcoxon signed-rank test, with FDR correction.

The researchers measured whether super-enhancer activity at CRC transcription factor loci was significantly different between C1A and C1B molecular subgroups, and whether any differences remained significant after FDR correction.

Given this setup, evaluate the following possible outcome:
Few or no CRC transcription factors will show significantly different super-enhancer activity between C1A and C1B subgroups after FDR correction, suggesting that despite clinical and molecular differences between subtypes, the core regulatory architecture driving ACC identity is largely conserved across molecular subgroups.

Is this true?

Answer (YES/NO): NO